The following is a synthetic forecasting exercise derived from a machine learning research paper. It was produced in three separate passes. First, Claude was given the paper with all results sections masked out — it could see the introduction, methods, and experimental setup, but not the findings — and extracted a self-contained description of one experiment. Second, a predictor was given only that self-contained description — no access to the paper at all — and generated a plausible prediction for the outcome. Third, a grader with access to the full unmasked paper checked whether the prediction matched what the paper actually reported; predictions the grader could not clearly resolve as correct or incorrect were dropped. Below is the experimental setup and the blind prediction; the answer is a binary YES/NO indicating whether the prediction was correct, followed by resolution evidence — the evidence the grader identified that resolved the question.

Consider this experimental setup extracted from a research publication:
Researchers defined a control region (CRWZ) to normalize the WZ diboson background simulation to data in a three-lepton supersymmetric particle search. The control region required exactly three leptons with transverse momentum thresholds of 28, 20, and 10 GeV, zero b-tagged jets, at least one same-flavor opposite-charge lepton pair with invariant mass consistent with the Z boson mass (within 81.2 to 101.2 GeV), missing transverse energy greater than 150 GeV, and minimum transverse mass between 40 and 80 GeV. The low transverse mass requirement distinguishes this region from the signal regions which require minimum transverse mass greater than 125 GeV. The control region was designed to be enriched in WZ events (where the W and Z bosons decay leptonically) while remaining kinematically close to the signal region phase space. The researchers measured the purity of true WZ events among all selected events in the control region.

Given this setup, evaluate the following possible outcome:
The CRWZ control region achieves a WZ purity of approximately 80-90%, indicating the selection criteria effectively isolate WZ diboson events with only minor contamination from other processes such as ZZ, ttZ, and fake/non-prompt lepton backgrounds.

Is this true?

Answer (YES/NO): NO